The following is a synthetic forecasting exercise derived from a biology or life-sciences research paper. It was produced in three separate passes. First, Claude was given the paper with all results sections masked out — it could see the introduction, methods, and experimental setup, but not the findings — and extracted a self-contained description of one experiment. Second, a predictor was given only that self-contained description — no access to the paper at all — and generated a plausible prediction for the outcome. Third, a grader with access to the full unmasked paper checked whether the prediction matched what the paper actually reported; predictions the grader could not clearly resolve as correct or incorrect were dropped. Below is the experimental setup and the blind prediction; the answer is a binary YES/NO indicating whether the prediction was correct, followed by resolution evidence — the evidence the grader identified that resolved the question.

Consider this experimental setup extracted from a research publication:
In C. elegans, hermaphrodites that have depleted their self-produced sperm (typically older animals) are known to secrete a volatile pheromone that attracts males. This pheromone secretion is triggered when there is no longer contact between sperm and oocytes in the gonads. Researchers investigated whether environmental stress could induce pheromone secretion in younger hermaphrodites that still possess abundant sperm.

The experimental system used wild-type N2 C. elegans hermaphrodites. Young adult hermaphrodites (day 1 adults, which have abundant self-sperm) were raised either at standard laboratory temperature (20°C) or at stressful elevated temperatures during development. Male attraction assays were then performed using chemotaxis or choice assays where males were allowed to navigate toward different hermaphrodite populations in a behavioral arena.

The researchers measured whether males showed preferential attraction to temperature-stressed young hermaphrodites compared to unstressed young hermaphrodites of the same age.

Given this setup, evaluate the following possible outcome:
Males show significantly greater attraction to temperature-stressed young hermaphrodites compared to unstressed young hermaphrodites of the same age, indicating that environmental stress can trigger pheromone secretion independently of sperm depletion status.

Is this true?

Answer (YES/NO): NO